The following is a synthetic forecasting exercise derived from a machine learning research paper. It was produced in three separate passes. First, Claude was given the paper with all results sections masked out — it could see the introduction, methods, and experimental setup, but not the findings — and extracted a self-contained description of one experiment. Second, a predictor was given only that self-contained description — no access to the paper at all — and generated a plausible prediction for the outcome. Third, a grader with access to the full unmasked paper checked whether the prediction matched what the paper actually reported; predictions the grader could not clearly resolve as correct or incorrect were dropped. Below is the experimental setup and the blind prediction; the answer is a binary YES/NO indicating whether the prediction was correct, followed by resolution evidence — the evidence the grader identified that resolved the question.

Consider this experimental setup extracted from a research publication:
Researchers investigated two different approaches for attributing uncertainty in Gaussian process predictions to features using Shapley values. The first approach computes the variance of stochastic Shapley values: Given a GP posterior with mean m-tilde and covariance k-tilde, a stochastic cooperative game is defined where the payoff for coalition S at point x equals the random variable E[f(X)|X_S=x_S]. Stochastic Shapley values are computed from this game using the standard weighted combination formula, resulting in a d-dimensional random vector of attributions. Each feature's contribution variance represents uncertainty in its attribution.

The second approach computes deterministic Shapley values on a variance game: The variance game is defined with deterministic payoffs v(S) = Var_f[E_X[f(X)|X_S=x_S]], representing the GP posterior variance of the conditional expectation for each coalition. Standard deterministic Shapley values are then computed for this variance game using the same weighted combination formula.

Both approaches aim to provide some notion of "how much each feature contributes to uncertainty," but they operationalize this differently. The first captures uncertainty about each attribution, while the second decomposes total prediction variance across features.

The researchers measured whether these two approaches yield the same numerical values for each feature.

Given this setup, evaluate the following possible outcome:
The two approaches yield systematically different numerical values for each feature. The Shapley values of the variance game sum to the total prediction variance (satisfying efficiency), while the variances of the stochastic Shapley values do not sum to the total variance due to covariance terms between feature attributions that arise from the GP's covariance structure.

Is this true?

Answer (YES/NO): YES